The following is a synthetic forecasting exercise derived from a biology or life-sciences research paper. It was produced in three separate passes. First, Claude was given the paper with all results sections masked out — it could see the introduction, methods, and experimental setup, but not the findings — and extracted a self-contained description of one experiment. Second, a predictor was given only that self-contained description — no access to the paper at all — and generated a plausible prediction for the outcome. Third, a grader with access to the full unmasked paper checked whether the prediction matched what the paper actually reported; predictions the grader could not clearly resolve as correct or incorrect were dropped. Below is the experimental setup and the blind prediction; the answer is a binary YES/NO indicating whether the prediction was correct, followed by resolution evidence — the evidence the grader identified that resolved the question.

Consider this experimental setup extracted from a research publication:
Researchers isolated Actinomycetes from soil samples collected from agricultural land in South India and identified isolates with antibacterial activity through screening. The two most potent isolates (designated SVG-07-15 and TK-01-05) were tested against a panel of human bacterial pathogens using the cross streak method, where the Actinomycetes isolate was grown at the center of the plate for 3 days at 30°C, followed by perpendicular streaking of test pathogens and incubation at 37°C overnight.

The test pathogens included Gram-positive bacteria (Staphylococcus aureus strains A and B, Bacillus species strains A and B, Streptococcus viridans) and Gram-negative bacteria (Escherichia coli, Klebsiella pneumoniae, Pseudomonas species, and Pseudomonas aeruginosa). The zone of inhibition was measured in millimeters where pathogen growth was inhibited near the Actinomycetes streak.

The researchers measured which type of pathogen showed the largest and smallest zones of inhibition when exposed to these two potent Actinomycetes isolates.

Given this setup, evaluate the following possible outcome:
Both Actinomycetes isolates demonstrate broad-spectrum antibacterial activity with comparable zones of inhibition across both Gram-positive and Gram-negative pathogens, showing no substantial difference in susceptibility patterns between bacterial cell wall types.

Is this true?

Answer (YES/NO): NO